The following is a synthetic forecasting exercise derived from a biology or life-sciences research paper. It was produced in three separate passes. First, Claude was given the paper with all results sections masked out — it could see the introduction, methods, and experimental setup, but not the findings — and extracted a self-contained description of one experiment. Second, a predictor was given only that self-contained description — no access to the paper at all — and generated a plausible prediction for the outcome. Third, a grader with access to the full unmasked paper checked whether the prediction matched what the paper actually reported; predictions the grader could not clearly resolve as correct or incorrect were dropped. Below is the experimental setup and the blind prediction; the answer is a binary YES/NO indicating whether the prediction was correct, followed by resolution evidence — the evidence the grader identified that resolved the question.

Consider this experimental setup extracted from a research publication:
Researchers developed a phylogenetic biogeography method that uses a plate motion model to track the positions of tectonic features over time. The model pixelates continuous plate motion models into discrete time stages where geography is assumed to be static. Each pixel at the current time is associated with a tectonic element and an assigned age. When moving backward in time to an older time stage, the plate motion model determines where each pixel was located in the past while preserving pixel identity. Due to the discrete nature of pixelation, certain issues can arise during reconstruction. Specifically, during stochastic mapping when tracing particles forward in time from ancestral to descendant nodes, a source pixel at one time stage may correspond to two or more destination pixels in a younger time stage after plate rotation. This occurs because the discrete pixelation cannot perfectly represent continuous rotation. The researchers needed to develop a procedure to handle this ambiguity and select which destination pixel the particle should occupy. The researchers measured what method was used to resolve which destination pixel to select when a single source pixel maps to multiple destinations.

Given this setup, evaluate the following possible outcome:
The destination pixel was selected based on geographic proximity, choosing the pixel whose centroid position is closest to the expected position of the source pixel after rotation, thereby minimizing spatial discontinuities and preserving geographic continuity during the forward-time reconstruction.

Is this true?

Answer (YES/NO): NO